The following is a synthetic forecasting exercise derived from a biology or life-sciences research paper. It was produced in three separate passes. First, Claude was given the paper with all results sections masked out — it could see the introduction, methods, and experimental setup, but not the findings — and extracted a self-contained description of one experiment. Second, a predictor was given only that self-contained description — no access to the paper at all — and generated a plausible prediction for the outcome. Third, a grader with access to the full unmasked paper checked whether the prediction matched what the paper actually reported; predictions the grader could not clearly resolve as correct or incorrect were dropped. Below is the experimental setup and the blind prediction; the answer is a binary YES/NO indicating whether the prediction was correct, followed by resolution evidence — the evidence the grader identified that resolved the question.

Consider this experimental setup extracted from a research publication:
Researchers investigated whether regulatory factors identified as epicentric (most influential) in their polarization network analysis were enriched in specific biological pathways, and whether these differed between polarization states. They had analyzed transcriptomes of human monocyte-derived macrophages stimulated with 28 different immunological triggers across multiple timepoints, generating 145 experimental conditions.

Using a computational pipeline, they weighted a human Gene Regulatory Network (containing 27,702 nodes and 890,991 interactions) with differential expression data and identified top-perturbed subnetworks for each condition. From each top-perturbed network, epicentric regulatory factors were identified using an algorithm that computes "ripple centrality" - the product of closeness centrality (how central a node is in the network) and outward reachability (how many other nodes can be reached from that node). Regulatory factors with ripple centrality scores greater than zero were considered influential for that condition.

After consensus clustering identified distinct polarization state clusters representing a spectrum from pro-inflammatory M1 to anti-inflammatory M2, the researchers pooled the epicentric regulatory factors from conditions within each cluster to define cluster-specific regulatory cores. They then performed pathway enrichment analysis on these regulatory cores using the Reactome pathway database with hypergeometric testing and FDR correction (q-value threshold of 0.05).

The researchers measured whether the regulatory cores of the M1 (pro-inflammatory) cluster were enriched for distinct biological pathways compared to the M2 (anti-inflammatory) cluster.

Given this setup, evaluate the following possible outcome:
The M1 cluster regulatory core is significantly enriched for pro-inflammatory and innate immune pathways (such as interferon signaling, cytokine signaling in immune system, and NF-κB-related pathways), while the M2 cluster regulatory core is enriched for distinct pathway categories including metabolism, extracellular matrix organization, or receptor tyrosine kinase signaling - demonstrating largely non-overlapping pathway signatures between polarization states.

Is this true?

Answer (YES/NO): NO